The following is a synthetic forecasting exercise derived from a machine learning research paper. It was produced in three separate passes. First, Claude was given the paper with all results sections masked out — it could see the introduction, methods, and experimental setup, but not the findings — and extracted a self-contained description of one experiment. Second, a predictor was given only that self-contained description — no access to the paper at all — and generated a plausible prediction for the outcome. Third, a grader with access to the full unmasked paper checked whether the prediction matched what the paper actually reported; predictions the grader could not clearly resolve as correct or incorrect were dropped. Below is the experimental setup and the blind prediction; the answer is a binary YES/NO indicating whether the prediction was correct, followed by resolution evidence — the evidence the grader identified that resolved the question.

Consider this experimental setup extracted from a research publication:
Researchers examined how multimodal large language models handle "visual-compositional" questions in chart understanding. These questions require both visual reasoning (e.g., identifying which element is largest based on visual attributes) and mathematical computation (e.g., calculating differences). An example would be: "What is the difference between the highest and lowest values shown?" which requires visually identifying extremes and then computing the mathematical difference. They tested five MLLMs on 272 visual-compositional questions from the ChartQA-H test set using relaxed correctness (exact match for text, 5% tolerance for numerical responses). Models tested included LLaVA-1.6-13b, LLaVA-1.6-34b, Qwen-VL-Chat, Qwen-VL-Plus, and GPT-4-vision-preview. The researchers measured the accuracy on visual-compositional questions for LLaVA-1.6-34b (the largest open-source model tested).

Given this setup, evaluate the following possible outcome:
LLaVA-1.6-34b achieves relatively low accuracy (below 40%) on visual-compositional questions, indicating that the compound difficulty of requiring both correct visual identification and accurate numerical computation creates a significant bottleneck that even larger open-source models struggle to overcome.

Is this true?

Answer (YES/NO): YES